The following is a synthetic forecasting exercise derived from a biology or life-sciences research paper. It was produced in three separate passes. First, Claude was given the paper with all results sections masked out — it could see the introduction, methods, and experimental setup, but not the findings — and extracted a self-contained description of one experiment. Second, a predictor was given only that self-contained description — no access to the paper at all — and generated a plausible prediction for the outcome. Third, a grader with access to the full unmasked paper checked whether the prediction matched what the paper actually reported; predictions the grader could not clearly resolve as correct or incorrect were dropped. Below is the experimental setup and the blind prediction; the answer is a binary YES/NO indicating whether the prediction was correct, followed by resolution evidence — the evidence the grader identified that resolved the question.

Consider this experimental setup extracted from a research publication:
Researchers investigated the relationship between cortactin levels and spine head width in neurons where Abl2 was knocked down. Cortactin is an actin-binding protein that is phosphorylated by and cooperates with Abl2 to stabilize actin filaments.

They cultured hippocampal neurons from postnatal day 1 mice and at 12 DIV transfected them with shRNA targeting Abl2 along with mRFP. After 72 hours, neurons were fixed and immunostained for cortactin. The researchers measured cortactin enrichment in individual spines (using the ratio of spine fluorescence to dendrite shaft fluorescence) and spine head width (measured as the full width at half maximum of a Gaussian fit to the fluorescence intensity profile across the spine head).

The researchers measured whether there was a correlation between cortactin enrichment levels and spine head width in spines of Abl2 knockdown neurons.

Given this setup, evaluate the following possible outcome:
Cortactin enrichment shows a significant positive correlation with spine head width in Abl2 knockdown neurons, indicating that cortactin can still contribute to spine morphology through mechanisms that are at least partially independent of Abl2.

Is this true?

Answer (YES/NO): YES